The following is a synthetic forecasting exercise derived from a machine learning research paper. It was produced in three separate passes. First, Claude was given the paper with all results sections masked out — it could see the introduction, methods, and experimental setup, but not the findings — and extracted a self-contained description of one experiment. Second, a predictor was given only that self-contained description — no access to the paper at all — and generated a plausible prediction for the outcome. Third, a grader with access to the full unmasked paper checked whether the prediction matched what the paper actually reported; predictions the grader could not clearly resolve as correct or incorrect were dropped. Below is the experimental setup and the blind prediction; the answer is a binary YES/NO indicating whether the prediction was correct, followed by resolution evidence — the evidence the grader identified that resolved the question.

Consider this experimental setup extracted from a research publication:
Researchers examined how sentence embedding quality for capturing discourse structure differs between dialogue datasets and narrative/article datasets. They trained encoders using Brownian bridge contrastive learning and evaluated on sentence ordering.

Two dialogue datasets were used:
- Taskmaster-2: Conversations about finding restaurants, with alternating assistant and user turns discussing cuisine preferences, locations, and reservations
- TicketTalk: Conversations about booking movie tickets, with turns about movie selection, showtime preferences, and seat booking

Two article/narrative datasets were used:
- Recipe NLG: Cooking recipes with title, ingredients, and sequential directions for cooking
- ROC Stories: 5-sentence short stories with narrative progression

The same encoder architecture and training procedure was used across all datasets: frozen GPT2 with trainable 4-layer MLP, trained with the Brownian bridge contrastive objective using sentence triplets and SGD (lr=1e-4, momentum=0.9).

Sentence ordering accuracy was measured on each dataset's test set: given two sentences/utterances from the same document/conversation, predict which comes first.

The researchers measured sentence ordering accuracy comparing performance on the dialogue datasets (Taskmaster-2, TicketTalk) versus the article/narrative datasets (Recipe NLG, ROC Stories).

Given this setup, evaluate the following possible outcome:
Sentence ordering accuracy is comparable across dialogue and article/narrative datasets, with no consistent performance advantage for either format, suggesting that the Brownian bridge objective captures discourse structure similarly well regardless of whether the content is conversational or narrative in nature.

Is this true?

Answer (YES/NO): NO